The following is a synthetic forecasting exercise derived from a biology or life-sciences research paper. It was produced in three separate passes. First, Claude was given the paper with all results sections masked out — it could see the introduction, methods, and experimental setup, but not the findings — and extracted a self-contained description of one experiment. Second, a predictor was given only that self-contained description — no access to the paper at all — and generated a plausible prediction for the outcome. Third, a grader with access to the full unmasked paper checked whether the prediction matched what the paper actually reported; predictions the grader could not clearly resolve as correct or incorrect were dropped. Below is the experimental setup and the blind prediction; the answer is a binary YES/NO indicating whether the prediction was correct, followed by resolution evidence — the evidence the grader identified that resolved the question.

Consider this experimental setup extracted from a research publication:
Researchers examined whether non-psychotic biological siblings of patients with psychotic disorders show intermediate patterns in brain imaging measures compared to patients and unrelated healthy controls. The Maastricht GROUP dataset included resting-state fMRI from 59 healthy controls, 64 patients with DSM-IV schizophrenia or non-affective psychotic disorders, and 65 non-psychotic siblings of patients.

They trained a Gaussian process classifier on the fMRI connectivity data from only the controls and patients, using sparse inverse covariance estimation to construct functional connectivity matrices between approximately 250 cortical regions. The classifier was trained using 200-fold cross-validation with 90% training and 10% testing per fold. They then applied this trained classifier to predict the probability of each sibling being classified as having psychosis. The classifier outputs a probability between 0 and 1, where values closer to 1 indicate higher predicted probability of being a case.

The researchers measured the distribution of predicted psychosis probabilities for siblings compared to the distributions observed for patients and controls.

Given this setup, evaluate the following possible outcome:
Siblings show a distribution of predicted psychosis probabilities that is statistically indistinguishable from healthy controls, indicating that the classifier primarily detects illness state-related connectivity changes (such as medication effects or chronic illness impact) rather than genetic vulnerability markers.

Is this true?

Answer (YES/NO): NO